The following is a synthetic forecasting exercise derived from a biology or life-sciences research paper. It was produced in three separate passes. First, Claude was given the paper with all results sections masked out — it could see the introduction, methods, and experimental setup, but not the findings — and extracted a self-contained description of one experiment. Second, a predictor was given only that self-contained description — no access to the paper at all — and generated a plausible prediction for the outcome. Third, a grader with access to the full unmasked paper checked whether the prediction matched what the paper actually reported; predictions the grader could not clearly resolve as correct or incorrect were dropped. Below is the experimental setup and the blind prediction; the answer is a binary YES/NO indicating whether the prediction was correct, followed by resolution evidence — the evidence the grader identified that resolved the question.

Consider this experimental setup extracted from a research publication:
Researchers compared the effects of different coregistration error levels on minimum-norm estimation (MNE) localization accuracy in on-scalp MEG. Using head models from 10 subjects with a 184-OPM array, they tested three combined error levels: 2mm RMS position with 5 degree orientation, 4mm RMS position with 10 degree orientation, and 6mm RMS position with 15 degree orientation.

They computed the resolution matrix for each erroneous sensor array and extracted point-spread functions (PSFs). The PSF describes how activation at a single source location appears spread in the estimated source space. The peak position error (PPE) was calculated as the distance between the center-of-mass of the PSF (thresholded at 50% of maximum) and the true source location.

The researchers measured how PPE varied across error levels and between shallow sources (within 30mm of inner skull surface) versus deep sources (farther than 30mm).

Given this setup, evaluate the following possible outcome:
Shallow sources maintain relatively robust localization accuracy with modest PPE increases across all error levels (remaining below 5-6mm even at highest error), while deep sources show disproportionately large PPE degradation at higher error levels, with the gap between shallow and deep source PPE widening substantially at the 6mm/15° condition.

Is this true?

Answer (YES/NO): NO